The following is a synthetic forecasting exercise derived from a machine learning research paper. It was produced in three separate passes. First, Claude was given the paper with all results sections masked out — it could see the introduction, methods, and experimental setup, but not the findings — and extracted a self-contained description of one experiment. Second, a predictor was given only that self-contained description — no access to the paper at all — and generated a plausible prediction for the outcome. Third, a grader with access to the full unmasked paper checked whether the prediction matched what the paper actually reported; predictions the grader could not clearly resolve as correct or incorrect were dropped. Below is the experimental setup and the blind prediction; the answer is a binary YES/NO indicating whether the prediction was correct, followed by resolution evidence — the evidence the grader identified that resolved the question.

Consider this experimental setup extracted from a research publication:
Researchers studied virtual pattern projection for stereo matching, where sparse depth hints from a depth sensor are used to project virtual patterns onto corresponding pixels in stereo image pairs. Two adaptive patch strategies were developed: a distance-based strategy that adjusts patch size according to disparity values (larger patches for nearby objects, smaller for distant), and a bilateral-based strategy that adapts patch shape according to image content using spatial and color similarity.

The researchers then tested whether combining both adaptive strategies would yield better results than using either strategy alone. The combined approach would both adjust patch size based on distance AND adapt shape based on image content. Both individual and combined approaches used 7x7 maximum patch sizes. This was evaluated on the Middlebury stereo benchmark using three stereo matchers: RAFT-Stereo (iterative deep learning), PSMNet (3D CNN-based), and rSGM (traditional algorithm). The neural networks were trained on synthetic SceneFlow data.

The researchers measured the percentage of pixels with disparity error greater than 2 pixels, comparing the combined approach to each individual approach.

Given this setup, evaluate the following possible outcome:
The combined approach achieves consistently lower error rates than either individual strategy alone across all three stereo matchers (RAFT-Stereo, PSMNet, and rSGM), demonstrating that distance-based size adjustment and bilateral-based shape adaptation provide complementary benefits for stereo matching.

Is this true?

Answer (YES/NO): NO